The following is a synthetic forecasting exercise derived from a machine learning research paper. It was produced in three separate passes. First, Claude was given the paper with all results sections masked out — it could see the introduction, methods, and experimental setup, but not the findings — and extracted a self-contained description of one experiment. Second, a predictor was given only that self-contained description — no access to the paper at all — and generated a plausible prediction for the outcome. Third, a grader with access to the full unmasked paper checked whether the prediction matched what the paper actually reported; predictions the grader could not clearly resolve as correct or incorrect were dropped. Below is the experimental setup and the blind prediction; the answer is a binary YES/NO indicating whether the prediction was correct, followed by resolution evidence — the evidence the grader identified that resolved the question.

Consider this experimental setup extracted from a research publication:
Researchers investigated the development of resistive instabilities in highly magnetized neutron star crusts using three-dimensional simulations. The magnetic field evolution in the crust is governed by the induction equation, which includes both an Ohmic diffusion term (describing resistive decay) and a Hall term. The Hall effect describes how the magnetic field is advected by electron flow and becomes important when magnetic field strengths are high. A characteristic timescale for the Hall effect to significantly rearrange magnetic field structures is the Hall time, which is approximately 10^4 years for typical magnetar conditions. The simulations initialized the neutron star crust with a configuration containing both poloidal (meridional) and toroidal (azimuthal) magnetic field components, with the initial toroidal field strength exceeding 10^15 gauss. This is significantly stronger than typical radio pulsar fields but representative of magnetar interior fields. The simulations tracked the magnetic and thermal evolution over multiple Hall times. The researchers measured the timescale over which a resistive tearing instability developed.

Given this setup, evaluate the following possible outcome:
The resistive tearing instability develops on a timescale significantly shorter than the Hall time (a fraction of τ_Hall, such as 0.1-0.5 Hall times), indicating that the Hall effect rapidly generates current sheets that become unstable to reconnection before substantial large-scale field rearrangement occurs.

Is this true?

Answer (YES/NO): NO